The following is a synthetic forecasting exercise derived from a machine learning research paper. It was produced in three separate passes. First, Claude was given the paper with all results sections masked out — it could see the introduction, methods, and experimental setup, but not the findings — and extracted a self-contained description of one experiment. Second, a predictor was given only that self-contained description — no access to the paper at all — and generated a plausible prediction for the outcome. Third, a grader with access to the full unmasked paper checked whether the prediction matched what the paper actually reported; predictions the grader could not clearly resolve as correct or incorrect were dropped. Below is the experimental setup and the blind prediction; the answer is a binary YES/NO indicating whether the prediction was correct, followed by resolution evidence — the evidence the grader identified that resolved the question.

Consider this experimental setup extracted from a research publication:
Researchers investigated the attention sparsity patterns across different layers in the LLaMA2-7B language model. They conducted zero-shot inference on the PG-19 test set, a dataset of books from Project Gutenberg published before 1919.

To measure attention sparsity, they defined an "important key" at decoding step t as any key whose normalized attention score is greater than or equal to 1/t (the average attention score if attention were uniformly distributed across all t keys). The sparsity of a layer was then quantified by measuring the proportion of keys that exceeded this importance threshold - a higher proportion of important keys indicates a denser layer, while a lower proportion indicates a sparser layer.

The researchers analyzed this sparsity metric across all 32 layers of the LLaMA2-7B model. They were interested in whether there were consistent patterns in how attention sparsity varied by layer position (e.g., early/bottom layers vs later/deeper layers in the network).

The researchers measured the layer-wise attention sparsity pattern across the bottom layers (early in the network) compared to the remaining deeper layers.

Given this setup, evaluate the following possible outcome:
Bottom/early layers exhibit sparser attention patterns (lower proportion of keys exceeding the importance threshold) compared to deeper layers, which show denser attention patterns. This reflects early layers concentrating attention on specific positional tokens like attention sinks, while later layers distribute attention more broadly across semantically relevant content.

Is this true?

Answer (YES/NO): NO